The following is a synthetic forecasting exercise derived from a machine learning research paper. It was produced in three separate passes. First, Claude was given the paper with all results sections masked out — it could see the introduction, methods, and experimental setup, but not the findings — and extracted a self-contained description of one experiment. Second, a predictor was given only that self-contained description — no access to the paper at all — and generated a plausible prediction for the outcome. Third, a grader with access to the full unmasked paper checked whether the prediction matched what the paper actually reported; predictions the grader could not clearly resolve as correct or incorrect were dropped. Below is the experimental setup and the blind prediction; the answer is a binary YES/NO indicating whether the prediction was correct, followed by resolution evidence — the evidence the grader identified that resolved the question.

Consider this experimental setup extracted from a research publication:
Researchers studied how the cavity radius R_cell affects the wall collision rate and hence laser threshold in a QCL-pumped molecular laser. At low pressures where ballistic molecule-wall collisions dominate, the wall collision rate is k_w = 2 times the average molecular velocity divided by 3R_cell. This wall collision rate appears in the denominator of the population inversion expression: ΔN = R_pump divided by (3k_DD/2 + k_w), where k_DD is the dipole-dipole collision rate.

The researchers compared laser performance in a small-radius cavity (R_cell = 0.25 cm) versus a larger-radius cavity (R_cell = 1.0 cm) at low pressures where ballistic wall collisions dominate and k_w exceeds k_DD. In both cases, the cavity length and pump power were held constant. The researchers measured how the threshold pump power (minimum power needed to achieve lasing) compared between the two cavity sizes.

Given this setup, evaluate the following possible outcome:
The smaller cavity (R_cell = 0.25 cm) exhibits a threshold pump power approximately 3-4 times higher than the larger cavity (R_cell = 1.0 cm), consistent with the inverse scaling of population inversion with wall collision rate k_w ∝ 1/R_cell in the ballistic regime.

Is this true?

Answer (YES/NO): NO